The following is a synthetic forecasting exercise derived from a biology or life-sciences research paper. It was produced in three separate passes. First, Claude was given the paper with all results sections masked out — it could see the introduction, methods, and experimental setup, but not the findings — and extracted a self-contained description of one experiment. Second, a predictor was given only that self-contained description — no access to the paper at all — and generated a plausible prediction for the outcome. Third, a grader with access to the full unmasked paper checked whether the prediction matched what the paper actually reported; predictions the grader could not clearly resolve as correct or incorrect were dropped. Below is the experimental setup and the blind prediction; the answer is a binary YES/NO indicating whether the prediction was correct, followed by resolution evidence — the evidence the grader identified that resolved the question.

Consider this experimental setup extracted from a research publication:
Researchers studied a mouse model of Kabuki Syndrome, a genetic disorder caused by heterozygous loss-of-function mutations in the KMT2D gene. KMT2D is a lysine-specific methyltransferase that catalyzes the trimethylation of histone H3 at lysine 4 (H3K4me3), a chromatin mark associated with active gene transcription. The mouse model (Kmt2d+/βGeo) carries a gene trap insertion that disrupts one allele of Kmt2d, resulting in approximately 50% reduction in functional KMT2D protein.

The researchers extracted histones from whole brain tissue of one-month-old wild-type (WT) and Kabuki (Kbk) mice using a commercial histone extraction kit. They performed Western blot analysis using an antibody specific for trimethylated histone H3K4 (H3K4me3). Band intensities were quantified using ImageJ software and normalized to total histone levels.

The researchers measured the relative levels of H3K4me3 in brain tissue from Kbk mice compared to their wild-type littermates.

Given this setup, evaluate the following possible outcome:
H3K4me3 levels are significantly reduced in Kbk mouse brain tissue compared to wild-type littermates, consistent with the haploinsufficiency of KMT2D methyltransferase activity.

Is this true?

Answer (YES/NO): YES